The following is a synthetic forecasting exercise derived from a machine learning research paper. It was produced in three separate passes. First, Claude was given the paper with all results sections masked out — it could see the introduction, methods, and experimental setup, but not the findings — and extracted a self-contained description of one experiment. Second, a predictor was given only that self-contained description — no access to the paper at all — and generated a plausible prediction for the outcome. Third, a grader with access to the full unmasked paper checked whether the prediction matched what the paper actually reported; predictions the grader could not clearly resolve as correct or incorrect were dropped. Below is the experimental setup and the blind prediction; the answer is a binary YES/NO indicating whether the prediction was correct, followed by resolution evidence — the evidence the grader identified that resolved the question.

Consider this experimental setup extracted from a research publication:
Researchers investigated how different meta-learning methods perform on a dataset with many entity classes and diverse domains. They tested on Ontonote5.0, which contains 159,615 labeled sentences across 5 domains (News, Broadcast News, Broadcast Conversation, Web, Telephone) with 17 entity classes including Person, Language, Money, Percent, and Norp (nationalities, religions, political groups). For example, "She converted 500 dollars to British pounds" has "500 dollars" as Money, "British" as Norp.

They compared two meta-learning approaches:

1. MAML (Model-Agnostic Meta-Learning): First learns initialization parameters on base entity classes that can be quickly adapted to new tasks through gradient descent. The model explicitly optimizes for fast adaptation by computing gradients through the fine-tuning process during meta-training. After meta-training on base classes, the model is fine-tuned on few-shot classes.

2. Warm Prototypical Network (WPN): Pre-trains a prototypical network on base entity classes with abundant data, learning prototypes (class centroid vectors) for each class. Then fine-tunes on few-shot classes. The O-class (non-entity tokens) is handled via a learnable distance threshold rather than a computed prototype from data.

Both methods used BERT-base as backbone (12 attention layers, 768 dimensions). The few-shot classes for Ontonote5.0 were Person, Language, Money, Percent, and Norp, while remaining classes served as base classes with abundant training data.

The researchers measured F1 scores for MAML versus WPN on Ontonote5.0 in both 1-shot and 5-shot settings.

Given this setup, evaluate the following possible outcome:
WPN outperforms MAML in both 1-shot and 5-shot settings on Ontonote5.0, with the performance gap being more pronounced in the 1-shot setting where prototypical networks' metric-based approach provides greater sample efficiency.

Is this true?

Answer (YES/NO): NO